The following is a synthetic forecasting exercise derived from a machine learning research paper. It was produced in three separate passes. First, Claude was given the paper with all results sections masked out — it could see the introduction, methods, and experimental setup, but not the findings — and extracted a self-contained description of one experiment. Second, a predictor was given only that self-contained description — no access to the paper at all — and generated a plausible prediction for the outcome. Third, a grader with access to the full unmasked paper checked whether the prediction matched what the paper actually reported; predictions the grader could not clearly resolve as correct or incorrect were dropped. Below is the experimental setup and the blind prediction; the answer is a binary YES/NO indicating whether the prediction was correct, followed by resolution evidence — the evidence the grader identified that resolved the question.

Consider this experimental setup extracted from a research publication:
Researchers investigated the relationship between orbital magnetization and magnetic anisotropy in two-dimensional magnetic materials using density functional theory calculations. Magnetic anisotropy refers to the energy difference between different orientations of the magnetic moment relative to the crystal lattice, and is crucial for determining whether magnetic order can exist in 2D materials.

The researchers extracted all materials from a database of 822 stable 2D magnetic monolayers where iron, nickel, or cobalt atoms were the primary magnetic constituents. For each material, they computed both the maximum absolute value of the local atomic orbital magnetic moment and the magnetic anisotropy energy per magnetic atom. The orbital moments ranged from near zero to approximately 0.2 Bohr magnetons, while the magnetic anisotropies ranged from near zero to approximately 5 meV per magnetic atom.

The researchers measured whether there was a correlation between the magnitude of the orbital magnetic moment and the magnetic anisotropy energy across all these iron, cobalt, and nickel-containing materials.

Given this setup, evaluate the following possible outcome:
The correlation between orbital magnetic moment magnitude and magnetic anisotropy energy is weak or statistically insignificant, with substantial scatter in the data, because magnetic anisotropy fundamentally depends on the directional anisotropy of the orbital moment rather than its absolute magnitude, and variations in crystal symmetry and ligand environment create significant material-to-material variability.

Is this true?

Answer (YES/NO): YES